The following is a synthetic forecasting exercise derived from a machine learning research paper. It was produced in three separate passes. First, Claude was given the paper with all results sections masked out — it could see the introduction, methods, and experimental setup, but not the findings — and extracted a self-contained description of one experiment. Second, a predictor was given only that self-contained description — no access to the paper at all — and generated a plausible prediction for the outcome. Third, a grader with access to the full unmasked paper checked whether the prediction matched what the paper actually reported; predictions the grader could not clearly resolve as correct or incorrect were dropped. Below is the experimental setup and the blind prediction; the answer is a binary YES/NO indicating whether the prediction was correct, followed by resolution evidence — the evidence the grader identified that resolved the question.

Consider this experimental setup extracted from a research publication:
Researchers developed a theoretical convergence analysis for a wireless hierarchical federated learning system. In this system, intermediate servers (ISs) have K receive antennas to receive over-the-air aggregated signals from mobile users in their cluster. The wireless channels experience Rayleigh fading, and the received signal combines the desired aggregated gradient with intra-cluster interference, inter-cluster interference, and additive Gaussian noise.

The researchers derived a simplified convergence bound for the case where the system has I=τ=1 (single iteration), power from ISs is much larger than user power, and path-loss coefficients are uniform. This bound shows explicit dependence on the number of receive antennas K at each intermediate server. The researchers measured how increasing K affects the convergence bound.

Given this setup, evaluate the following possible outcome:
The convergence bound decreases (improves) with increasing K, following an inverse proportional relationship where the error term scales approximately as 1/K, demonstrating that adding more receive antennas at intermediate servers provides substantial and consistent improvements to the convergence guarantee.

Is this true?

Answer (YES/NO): YES